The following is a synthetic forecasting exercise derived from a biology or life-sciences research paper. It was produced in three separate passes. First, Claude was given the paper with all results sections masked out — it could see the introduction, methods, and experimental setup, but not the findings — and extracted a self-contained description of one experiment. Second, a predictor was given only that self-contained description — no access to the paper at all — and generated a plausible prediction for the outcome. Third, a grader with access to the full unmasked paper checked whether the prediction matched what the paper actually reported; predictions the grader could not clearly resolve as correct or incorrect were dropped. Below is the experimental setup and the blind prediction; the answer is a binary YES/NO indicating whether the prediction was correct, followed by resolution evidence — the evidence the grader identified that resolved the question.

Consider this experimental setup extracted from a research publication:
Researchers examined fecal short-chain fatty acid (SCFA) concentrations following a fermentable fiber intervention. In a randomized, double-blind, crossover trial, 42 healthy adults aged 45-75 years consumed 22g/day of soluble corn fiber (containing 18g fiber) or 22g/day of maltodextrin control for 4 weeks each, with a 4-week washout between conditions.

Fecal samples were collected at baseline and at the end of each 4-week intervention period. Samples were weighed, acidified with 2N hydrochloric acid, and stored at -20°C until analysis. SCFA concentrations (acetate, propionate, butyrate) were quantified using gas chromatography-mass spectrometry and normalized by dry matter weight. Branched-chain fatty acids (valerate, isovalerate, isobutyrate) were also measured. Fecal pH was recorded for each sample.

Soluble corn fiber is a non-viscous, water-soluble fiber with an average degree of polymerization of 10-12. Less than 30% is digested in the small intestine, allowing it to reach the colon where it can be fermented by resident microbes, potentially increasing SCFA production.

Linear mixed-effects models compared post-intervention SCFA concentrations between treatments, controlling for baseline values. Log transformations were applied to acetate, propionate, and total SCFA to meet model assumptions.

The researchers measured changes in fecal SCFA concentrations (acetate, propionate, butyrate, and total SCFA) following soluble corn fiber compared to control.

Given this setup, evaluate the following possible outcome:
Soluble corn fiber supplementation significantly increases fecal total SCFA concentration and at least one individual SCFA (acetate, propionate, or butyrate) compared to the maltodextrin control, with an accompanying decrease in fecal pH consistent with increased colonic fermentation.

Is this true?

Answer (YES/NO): NO